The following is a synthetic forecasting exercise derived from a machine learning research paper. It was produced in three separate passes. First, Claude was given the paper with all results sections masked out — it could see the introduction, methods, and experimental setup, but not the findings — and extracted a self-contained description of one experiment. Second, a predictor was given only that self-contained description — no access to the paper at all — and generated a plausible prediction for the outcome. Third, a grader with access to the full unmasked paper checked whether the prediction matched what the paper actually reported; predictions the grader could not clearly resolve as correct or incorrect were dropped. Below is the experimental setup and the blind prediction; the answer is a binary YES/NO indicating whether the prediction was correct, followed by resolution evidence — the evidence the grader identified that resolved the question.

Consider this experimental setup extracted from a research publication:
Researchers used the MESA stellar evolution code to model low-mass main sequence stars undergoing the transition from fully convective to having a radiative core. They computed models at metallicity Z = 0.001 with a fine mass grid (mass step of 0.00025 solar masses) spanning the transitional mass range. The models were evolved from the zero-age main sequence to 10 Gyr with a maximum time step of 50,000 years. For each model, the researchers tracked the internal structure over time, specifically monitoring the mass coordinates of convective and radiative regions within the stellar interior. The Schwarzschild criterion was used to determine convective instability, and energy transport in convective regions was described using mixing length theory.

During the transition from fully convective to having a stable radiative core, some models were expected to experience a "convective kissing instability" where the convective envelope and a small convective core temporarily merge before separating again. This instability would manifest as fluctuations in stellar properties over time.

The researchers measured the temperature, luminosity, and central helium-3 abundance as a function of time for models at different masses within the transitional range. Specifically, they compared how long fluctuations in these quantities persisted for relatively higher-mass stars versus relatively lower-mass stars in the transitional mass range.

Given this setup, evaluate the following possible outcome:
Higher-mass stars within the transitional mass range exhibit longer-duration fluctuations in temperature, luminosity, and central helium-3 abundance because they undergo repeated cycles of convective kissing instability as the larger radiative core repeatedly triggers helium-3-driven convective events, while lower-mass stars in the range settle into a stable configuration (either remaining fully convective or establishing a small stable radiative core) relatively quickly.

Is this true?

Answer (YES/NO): YES